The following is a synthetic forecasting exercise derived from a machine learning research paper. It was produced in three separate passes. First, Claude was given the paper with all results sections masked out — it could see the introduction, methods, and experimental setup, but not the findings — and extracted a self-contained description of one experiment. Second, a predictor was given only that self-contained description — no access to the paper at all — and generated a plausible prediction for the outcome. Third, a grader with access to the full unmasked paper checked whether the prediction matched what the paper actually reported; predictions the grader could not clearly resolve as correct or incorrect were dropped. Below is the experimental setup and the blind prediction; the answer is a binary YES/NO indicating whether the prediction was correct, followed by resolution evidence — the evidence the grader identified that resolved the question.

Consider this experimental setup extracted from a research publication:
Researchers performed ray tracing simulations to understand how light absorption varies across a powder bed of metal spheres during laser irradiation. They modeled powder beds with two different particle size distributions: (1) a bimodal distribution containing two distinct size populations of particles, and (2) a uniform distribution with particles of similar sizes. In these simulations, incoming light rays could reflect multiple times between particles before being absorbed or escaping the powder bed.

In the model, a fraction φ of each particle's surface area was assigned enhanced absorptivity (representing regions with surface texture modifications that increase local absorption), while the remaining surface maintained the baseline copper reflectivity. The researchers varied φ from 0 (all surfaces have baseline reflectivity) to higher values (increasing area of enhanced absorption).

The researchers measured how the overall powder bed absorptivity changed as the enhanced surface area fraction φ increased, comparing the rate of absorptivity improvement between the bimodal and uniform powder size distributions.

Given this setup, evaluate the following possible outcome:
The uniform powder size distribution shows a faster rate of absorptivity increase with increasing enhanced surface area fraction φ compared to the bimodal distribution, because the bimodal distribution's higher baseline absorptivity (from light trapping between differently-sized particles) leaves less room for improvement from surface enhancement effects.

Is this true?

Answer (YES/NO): NO